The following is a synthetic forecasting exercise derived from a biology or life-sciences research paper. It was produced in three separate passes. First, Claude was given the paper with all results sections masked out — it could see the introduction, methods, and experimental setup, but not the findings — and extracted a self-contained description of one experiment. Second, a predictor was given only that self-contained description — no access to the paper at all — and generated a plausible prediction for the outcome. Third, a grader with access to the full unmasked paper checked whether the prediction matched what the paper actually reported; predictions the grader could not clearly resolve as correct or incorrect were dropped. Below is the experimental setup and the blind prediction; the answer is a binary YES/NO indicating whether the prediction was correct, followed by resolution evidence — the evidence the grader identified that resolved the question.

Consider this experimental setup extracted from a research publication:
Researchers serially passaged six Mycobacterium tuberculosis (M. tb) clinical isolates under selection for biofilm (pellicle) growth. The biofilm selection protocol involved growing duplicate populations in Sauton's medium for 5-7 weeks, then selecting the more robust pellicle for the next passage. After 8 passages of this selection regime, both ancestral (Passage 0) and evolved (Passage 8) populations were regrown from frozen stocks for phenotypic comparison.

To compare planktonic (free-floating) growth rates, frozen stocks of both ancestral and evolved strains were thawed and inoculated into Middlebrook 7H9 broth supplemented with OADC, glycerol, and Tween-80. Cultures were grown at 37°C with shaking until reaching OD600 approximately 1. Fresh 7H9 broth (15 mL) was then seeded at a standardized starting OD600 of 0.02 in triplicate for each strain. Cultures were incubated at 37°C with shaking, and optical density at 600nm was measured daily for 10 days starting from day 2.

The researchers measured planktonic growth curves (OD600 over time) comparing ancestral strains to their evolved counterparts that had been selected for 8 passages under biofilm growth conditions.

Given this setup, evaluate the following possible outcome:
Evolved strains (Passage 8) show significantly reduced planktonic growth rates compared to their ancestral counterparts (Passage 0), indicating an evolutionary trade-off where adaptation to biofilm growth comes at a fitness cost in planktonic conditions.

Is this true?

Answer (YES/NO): NO